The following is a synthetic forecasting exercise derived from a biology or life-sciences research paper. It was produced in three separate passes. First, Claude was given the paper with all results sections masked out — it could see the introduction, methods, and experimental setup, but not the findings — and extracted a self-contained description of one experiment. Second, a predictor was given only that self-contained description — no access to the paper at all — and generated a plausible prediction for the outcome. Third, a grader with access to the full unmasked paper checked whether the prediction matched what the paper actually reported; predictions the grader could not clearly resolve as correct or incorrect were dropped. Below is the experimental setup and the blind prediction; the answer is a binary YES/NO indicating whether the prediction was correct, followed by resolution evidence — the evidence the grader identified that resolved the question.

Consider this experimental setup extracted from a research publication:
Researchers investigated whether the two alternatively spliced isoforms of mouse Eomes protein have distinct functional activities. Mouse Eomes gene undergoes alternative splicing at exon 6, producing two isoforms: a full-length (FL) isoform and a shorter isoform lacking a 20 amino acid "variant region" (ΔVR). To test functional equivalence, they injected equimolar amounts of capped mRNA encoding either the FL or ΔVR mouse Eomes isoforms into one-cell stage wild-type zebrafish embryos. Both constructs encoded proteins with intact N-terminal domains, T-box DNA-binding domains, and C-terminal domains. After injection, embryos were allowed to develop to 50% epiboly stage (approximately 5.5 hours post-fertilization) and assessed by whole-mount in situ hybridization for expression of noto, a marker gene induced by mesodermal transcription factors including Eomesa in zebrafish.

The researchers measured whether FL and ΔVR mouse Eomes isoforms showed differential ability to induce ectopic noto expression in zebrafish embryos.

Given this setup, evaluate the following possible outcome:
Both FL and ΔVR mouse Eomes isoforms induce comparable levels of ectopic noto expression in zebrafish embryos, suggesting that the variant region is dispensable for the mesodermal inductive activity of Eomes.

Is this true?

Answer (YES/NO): YES